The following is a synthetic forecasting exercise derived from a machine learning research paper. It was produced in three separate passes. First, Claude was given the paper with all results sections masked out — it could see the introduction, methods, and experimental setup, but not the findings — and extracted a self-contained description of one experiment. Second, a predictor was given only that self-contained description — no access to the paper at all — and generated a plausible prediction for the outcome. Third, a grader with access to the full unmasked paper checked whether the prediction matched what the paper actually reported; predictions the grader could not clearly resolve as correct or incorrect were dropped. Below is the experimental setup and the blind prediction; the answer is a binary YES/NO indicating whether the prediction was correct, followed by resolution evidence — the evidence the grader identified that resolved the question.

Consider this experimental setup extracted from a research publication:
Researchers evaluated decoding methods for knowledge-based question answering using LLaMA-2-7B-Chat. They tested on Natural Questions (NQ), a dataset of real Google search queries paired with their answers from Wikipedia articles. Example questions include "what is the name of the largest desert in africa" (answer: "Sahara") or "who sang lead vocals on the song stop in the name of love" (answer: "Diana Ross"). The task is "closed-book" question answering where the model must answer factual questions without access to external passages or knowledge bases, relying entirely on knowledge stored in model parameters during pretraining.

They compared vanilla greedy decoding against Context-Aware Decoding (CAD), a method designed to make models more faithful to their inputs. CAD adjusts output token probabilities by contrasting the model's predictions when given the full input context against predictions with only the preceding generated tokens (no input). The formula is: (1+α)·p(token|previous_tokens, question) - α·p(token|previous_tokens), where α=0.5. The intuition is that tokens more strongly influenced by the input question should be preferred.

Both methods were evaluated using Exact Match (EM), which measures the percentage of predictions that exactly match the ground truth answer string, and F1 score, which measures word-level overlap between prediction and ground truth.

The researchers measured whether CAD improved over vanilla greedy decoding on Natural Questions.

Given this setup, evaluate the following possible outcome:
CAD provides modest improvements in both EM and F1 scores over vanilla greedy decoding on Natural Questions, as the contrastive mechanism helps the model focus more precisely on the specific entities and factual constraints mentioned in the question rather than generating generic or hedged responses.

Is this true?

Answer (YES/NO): NO